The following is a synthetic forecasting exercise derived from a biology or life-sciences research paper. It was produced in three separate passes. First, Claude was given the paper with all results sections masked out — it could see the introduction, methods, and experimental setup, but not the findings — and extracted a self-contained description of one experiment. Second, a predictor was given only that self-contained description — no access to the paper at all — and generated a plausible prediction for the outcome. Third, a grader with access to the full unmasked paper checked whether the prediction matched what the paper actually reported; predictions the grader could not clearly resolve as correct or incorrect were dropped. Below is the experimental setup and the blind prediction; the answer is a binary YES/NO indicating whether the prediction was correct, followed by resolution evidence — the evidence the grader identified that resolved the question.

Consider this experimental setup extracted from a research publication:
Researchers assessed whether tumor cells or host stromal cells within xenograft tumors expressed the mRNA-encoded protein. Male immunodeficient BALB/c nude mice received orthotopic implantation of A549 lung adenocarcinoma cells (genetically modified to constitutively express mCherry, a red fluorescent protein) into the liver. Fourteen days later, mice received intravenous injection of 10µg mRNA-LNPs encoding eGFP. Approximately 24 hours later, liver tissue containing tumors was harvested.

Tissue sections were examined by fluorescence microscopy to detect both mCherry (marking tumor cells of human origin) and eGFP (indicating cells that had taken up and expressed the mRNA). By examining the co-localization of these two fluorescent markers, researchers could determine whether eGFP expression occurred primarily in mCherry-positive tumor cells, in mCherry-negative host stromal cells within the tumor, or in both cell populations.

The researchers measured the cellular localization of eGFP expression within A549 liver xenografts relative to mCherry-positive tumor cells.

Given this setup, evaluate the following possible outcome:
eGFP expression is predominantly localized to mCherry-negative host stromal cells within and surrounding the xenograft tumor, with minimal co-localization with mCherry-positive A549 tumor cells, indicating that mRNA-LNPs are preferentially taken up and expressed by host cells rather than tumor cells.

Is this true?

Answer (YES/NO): NO